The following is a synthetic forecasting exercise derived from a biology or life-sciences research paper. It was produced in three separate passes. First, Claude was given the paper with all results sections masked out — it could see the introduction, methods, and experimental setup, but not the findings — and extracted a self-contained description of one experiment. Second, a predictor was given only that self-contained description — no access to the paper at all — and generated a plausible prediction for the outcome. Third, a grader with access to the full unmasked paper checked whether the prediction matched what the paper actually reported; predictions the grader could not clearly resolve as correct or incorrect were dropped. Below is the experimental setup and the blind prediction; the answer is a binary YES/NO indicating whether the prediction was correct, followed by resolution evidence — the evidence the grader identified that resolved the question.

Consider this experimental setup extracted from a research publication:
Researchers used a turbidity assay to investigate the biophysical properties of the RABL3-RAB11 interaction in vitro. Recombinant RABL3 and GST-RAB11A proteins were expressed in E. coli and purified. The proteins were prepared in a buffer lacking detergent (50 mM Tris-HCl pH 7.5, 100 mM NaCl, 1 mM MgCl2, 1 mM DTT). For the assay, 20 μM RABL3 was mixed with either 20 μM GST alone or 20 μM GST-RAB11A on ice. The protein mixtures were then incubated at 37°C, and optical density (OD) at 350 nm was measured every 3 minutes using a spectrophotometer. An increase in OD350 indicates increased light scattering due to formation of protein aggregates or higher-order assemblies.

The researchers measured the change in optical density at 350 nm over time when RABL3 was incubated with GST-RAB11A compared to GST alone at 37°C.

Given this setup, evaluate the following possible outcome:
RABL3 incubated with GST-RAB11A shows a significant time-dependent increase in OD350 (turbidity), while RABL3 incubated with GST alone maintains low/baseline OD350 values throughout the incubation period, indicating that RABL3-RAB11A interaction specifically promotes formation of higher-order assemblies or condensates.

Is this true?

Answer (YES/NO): NO